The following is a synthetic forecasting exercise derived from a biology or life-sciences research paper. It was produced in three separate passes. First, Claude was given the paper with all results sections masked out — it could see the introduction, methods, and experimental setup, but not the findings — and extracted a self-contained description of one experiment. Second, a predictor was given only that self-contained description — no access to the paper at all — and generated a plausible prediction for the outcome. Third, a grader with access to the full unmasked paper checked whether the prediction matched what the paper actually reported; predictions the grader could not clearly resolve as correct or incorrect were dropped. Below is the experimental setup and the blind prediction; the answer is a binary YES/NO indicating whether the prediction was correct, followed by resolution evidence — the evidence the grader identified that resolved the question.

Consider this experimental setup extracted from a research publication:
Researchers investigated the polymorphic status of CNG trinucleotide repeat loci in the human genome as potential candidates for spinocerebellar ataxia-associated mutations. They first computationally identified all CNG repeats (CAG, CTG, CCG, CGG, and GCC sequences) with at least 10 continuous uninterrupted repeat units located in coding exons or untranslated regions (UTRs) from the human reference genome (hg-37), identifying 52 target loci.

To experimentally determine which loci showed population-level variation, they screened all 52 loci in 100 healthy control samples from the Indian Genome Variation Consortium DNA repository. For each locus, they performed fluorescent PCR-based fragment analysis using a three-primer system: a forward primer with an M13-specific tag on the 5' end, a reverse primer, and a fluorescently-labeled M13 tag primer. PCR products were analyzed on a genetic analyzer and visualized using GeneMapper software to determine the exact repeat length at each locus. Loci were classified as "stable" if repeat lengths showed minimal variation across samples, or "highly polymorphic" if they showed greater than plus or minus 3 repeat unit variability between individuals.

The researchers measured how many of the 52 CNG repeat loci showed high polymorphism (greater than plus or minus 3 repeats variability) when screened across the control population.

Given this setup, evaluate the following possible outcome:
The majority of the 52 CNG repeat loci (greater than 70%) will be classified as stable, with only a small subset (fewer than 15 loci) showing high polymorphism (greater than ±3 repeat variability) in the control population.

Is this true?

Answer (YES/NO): NO